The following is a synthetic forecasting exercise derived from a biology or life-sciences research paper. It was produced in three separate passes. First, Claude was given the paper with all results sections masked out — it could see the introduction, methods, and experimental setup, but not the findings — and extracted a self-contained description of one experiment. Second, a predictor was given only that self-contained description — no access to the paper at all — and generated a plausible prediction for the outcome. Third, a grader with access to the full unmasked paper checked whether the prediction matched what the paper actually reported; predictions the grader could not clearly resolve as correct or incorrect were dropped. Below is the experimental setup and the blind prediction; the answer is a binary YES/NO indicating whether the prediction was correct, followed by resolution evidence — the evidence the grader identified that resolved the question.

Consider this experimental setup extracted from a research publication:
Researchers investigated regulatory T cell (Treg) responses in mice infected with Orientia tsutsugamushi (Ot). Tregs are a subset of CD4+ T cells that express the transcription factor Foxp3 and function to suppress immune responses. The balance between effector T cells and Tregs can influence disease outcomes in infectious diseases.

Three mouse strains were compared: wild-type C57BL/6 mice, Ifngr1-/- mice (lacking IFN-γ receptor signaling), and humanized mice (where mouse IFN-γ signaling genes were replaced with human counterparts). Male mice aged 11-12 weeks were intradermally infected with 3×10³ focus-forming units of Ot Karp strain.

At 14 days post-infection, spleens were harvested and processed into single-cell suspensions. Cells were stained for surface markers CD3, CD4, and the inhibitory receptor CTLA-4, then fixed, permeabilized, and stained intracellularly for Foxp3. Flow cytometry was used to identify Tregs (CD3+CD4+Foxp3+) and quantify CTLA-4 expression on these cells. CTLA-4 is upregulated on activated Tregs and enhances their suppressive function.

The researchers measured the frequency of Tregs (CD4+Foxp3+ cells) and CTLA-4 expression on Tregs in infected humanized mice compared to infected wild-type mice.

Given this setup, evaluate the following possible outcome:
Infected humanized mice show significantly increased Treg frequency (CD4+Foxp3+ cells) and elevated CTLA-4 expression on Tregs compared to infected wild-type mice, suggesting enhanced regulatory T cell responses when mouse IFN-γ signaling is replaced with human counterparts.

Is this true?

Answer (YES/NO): NO